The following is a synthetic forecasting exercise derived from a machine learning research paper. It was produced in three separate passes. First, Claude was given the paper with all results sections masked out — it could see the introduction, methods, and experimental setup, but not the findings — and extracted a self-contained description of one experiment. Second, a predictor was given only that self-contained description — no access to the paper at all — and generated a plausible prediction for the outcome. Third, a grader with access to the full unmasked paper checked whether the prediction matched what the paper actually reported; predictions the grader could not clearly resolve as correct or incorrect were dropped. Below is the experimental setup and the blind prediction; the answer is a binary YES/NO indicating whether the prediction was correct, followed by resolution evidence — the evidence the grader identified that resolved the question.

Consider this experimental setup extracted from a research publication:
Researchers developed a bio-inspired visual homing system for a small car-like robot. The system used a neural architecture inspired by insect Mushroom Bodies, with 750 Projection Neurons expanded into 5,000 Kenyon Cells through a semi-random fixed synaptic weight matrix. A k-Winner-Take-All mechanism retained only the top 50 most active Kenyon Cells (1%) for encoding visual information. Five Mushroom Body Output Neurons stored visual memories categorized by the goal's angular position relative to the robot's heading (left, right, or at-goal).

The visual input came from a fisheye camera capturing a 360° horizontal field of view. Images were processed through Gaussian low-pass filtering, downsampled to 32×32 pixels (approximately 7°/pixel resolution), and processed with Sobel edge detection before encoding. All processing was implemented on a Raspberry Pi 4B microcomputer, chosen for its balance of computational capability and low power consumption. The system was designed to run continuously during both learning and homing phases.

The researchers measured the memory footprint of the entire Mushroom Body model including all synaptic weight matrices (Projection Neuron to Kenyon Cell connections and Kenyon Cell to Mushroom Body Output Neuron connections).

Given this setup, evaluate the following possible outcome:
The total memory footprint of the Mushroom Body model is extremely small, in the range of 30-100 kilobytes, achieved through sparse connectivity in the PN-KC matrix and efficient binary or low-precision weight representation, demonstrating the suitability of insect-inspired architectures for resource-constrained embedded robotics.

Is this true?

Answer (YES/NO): NO